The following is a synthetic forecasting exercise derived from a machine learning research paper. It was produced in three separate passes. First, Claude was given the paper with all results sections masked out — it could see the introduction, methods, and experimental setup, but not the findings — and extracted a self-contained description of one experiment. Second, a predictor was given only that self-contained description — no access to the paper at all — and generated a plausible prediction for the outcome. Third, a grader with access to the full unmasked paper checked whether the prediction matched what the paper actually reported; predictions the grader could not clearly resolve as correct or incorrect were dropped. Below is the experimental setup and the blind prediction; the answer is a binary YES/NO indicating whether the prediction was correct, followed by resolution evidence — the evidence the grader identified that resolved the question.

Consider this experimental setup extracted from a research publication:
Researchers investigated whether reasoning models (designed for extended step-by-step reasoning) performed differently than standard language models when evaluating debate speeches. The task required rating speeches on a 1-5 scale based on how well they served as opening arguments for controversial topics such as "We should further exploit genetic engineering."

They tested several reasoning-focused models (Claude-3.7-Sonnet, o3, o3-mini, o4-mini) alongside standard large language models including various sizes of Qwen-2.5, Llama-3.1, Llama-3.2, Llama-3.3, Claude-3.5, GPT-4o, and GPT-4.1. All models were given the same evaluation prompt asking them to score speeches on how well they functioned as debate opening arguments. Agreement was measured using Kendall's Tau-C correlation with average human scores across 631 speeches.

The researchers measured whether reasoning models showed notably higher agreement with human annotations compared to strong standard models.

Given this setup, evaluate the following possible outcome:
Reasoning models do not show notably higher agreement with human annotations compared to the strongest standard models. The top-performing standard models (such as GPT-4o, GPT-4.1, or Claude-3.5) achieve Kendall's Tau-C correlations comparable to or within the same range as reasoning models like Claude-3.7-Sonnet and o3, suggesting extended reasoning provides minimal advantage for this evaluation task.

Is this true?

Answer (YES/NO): YES